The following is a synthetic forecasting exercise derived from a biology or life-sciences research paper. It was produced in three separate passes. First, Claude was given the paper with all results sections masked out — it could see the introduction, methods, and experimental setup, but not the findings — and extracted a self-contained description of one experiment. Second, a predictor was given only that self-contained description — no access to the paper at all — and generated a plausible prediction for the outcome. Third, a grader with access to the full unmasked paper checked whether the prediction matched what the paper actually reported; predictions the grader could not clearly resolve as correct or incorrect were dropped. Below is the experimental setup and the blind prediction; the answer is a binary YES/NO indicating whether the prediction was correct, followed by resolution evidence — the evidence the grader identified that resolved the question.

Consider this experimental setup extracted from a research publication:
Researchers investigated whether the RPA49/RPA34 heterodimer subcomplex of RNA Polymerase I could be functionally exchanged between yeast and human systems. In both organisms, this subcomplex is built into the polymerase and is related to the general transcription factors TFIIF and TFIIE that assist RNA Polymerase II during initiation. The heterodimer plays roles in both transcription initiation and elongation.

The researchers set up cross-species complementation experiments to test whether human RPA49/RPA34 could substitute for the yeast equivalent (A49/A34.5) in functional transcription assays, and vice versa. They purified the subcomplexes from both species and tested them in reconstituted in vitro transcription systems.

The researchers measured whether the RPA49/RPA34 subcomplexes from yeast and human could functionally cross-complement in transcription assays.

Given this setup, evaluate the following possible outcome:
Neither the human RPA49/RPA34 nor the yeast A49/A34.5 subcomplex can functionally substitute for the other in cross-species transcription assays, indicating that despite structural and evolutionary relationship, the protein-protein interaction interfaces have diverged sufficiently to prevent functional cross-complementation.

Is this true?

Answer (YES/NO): NO